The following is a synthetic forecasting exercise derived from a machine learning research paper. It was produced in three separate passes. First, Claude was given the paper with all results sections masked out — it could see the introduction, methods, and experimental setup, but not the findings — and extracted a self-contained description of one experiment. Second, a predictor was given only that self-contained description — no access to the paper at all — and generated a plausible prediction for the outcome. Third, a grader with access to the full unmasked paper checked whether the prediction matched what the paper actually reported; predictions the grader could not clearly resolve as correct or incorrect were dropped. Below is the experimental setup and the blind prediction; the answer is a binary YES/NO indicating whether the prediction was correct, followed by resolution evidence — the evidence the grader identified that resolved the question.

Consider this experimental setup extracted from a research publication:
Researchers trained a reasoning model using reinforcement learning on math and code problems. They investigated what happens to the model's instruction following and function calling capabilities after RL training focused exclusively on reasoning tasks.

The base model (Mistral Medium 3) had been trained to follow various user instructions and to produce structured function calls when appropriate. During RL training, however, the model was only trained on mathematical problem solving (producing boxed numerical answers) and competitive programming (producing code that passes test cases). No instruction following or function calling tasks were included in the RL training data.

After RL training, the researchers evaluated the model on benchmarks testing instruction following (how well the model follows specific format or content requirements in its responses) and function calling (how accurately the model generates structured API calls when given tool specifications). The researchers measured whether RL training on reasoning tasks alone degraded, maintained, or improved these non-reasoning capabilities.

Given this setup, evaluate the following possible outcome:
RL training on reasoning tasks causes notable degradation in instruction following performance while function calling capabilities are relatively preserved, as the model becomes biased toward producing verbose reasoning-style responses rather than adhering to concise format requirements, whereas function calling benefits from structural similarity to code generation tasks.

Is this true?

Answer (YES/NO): NO